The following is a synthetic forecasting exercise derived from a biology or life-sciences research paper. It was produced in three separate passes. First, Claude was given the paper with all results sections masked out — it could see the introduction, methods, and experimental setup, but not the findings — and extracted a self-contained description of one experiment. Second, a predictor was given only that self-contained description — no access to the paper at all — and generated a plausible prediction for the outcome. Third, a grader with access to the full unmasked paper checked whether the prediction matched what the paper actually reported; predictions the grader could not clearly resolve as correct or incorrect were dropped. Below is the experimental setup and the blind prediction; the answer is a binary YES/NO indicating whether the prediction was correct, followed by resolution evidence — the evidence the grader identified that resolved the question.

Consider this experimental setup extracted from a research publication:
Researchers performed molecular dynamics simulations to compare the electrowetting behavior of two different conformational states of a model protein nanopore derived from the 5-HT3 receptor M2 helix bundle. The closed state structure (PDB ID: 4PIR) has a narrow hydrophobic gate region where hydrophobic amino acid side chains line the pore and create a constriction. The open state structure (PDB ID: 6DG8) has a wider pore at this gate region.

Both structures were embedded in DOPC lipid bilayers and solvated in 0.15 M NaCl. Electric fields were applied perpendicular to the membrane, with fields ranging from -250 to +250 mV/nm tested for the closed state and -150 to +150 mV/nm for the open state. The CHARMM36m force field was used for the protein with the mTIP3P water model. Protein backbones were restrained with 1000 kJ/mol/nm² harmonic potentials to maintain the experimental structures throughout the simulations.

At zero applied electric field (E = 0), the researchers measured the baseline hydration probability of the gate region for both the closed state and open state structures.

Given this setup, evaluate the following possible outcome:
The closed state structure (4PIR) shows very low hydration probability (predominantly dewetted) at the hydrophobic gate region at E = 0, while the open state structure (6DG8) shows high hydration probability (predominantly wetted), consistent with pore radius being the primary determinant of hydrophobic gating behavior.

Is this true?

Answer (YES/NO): NO